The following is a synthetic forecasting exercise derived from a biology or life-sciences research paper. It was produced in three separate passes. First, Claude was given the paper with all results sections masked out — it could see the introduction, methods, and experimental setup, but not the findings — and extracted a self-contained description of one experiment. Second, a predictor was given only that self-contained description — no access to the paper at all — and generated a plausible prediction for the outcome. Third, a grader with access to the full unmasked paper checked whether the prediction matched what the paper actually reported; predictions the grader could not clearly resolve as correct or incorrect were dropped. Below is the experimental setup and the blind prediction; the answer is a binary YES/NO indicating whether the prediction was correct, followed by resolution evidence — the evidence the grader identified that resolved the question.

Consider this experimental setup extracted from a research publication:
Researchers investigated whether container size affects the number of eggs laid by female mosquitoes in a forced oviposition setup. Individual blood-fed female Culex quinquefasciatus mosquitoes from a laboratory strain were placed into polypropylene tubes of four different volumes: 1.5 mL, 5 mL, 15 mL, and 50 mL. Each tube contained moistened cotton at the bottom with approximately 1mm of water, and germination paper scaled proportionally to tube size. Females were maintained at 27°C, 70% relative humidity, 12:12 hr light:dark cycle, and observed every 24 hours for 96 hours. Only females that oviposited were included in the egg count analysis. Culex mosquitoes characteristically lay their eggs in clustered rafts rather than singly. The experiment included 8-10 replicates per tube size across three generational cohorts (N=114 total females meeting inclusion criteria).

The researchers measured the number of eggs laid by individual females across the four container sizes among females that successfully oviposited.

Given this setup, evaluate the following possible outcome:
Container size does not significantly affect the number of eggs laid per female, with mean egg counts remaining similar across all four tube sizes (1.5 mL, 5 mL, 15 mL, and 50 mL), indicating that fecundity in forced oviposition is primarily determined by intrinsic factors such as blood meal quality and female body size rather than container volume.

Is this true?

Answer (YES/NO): YES